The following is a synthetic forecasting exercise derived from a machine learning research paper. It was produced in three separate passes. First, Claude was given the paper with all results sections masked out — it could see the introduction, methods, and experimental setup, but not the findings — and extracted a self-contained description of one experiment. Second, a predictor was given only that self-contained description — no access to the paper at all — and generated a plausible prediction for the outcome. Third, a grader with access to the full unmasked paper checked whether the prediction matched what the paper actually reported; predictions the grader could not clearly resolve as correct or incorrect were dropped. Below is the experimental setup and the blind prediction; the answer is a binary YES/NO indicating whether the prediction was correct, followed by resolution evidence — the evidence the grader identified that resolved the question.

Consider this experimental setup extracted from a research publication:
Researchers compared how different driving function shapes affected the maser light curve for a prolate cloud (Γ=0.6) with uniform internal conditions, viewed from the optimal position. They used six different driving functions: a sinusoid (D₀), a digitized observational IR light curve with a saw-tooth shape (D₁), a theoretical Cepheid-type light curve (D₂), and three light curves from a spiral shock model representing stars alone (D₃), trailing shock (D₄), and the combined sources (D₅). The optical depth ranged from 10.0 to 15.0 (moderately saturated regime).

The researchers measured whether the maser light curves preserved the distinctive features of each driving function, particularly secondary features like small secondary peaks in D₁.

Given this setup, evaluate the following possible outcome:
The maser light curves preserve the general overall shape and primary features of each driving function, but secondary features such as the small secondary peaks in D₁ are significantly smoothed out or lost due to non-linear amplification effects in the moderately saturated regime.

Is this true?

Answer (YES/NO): NO